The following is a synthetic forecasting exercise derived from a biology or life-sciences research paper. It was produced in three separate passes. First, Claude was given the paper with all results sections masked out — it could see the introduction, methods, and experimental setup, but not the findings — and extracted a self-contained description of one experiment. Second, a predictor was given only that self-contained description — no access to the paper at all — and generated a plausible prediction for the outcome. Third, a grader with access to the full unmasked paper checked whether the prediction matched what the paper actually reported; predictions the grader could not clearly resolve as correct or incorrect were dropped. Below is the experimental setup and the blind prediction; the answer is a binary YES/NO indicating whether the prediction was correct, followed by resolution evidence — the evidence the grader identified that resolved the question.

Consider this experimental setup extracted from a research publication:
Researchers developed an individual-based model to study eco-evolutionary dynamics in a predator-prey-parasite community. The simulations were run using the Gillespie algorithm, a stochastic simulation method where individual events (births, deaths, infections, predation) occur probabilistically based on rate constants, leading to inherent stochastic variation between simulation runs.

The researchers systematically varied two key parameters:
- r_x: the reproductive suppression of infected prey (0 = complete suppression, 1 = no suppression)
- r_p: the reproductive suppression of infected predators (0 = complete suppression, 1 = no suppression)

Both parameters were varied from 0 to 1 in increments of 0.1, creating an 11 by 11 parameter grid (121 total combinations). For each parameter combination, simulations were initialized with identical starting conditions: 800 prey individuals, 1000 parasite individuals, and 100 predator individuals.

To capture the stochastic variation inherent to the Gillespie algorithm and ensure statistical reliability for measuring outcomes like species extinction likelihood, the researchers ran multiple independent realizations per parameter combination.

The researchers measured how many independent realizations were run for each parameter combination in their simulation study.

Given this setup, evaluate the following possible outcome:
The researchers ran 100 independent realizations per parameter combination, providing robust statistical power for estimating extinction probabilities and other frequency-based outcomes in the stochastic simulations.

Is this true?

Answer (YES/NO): YES